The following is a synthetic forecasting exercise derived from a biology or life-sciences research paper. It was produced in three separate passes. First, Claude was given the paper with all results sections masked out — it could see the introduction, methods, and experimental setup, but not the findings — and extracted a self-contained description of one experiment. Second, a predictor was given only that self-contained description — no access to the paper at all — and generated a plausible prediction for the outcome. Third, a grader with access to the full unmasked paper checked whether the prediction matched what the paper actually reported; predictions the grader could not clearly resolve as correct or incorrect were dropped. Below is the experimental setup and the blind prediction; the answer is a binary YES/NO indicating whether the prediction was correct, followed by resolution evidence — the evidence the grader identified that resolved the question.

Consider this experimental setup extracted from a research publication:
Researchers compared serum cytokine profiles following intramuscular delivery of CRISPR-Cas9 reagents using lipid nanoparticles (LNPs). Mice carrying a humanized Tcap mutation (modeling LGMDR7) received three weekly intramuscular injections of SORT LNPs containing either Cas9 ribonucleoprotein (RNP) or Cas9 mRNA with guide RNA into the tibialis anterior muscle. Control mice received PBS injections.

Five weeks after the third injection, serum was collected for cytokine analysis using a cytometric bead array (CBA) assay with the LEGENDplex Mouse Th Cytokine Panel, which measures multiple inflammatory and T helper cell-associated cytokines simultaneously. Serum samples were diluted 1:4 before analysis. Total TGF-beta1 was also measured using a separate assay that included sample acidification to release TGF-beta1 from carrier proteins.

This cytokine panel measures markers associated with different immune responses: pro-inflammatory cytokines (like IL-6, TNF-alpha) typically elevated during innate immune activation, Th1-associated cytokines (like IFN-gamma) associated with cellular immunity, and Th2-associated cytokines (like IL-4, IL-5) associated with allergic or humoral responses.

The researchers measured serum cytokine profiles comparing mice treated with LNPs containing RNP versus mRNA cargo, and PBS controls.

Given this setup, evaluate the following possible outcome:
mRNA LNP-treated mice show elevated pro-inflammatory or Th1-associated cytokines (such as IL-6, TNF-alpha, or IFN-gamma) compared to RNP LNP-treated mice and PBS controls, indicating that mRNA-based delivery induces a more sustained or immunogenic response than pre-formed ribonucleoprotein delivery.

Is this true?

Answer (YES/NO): NO